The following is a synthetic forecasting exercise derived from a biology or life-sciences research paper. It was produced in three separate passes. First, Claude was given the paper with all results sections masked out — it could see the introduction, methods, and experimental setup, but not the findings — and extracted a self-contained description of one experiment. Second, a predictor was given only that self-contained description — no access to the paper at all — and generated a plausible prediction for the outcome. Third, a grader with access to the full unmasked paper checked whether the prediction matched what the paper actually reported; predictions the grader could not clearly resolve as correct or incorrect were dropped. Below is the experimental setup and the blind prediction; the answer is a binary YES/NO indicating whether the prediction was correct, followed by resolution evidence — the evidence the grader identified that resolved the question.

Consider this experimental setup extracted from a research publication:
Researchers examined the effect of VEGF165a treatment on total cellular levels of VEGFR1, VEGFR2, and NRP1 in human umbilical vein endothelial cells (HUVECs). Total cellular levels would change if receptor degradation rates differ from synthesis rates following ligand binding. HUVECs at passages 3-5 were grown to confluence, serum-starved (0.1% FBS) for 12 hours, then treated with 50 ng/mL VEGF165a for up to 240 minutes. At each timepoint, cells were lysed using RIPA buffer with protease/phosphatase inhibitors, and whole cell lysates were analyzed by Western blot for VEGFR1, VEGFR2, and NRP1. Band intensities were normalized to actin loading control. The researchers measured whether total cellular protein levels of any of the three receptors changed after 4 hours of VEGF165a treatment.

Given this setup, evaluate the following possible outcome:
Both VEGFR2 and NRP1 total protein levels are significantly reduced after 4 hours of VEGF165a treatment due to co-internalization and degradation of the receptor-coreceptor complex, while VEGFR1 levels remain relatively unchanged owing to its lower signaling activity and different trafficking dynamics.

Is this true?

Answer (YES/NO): NO